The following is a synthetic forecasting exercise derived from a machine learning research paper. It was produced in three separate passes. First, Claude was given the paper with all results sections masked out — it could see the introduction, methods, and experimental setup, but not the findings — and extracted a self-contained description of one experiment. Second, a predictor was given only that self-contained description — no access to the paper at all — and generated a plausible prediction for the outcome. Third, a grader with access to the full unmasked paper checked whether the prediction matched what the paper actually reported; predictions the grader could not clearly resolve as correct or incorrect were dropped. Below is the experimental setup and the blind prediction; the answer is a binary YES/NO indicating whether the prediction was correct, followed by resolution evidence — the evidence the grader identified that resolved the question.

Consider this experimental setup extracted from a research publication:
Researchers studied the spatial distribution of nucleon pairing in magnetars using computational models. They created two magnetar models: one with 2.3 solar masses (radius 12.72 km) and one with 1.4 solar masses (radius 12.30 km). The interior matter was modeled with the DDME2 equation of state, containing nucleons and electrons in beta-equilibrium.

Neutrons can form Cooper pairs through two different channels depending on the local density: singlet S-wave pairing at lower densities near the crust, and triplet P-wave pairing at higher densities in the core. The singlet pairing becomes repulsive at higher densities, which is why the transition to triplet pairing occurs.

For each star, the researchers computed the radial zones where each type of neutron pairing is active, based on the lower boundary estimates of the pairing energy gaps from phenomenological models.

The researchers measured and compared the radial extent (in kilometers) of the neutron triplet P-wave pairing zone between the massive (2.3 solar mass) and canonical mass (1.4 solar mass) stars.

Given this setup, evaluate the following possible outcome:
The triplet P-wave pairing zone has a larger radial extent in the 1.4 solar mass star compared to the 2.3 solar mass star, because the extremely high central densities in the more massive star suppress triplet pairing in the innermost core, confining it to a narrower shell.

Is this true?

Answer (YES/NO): YES